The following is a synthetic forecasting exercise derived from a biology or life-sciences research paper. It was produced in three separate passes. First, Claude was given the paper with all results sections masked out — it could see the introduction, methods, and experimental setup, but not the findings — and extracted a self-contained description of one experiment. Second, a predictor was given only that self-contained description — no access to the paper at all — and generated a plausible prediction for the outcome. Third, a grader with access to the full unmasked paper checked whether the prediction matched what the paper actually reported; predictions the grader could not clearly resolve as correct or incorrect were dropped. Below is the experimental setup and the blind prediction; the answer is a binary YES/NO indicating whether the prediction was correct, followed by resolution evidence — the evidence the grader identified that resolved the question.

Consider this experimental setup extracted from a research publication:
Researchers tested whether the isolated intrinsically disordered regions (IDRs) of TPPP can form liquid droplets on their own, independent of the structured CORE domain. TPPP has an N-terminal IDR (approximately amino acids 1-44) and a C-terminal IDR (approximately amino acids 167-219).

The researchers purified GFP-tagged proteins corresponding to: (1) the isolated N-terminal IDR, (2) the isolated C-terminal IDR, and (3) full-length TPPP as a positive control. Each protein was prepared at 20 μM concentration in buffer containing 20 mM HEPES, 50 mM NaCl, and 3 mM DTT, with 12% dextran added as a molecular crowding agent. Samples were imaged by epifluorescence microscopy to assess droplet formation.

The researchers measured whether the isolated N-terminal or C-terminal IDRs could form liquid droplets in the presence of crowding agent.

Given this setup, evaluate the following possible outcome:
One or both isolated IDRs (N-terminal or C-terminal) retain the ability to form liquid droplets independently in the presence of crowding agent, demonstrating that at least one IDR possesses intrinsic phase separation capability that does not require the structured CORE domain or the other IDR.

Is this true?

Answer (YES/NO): NO